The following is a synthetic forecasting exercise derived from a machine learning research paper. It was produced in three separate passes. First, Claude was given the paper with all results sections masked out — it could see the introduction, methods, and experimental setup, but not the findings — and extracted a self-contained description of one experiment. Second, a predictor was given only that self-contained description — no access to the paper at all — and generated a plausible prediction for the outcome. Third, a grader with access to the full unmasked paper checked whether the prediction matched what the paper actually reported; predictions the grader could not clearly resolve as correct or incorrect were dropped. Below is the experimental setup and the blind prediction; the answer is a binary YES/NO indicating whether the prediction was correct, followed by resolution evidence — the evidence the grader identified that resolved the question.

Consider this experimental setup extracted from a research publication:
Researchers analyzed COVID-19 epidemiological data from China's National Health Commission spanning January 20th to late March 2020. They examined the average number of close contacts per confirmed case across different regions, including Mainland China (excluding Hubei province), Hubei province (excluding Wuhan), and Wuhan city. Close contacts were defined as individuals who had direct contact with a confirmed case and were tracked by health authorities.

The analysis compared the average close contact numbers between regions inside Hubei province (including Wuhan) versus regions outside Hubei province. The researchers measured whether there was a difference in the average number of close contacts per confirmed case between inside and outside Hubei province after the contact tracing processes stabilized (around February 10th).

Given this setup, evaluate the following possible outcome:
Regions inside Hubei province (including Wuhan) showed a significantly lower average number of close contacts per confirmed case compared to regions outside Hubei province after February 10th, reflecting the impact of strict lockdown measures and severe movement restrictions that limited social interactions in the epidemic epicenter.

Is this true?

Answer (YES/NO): NO